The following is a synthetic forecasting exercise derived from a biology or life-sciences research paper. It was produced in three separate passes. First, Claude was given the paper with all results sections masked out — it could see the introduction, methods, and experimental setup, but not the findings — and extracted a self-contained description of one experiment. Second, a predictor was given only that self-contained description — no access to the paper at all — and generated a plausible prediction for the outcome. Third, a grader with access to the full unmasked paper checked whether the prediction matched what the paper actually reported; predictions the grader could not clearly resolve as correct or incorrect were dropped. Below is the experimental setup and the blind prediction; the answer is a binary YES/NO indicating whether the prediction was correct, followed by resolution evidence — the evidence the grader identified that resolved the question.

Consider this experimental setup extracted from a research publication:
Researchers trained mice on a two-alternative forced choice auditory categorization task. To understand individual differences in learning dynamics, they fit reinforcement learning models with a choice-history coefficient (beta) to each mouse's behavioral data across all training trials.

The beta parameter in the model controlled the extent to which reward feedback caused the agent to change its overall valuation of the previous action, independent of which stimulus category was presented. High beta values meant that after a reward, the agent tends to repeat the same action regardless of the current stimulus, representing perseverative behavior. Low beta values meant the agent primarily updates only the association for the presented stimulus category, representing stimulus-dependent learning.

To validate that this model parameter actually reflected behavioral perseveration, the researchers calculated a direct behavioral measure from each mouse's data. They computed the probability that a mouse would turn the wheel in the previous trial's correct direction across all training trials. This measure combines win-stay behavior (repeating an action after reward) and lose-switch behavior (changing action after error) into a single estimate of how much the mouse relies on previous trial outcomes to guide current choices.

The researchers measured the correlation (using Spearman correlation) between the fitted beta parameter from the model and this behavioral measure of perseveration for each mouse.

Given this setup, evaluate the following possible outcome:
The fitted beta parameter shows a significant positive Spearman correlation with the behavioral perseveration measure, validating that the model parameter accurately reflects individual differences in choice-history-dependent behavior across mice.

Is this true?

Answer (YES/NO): NO